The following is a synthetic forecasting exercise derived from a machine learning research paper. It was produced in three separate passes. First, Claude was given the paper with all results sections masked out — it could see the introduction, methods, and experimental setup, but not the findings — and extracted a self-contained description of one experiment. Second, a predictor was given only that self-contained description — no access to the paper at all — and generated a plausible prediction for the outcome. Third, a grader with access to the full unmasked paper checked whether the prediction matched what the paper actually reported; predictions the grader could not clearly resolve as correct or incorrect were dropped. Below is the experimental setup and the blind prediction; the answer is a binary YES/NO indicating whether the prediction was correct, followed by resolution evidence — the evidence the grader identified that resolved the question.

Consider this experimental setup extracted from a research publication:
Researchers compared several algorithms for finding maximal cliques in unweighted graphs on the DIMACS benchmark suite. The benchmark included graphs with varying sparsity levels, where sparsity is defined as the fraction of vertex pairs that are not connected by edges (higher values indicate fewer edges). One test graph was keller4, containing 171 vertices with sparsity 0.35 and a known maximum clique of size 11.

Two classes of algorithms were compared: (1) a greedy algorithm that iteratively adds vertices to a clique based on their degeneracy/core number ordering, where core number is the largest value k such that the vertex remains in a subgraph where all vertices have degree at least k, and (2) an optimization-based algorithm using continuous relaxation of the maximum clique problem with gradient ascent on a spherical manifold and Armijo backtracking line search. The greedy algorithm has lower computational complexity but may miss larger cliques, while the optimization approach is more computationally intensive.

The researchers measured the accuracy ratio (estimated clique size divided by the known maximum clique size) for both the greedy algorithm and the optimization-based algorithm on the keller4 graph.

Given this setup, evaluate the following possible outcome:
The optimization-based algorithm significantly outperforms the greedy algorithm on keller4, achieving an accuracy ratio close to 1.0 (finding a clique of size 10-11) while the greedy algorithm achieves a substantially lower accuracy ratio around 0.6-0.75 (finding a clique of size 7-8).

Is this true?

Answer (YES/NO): NO